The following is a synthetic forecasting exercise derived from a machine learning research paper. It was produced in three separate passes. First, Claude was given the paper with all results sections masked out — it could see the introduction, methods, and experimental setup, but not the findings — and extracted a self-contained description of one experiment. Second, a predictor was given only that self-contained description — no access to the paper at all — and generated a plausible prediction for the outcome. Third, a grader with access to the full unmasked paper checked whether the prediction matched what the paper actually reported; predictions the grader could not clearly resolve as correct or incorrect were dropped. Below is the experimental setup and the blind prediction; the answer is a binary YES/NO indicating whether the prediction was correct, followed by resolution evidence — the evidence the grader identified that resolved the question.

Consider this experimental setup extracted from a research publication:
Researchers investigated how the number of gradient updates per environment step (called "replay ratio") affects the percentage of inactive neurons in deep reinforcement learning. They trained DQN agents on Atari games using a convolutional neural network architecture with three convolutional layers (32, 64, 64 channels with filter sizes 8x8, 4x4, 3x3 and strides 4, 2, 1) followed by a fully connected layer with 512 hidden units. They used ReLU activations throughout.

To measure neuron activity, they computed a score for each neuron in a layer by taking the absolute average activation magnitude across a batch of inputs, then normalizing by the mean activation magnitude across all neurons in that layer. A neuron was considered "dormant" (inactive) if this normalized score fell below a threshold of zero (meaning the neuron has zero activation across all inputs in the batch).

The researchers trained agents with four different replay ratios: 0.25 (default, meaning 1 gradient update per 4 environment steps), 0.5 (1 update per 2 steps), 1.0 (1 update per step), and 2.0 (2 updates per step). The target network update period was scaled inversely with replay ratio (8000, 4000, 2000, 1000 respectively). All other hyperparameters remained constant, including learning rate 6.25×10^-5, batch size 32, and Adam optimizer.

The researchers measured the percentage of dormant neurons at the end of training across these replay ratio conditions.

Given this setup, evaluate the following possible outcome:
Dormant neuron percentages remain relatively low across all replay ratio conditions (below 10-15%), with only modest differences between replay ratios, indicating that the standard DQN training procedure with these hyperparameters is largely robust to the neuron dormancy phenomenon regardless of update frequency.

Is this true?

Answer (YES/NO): NO